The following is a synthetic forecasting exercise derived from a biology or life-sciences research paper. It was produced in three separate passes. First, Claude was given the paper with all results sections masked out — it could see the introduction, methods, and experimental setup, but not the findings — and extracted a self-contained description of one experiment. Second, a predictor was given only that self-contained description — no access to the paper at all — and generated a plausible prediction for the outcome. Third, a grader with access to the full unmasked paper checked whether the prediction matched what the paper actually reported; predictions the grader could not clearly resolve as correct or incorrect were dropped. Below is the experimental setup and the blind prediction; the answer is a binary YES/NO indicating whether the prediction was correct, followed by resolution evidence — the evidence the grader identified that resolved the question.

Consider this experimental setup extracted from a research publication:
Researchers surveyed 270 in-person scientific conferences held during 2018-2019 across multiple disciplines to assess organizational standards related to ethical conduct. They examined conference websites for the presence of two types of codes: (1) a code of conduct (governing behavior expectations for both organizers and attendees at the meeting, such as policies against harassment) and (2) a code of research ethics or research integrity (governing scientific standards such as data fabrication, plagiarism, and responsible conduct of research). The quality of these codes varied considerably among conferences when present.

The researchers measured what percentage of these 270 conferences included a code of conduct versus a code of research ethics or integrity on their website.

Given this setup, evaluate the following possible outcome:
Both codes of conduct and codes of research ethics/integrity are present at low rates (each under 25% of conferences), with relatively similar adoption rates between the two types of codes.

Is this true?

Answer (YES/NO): NO